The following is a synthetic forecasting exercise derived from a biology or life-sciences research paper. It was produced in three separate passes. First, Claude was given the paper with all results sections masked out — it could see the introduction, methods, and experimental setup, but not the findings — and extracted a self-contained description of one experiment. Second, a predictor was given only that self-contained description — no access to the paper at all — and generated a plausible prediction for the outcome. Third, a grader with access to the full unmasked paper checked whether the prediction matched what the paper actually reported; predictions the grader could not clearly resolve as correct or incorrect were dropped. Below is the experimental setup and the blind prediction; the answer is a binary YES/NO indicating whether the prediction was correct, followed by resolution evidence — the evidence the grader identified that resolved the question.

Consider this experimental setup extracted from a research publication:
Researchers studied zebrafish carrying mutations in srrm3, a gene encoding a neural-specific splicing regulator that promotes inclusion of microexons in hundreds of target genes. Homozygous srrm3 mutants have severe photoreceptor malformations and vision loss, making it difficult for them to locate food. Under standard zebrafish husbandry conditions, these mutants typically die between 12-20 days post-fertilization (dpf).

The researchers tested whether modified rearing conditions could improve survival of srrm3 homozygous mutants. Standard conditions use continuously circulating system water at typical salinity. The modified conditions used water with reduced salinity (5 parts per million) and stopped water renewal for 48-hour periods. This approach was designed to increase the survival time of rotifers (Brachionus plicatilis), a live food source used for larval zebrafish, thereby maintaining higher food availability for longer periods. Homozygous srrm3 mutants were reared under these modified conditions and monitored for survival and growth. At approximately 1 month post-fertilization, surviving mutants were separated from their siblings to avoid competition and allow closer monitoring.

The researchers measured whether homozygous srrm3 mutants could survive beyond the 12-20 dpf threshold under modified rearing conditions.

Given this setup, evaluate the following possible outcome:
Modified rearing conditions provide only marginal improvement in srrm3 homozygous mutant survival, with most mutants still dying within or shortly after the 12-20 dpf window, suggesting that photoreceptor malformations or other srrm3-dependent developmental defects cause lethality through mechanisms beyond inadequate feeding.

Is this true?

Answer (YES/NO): NO